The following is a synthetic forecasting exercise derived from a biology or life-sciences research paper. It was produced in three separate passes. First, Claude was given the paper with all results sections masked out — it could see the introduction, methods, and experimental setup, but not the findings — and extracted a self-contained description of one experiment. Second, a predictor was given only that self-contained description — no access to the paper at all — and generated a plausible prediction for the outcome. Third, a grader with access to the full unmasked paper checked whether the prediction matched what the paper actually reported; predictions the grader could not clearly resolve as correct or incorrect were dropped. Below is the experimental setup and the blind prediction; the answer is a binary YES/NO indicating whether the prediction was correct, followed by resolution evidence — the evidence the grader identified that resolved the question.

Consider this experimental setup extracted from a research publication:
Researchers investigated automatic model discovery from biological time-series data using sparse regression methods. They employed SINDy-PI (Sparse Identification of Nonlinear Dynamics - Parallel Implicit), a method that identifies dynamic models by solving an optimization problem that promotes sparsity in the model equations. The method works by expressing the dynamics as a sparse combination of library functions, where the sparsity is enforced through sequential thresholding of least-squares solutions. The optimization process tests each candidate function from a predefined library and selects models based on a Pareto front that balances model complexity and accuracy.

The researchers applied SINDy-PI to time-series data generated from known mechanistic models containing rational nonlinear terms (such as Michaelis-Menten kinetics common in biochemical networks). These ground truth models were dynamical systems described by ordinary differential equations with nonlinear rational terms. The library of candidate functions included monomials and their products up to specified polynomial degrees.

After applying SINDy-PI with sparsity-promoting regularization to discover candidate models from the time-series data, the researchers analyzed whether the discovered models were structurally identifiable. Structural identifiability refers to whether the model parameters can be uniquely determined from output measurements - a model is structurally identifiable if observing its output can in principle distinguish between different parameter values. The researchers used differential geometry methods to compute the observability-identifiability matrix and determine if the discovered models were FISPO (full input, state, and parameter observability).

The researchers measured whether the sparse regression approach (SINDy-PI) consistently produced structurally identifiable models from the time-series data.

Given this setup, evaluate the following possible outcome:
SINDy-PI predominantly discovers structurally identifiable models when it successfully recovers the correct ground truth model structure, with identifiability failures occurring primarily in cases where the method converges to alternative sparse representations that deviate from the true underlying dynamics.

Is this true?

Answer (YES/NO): NO